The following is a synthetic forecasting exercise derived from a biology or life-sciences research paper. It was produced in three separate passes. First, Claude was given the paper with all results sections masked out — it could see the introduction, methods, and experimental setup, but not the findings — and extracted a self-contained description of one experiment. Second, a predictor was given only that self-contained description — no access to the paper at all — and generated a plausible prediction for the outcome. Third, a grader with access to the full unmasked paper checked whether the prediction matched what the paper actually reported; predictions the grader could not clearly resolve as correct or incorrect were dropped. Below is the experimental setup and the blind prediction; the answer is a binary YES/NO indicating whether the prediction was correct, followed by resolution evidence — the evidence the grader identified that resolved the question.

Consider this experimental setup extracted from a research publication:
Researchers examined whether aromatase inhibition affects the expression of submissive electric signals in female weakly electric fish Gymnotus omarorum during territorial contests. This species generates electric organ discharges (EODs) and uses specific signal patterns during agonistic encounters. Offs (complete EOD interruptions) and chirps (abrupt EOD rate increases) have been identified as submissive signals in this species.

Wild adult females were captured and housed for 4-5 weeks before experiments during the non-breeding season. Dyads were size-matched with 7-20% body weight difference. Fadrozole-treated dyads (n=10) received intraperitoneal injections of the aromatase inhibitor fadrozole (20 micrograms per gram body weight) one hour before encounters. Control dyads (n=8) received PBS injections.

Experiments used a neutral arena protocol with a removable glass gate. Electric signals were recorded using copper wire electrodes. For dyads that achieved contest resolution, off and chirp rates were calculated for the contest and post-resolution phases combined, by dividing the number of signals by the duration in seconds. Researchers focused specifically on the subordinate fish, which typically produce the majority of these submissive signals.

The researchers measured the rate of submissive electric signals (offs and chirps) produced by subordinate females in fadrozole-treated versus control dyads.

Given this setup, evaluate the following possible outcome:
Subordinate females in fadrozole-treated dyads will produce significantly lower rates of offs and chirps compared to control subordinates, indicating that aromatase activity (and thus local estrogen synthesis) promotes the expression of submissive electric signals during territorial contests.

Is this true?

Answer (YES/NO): NO